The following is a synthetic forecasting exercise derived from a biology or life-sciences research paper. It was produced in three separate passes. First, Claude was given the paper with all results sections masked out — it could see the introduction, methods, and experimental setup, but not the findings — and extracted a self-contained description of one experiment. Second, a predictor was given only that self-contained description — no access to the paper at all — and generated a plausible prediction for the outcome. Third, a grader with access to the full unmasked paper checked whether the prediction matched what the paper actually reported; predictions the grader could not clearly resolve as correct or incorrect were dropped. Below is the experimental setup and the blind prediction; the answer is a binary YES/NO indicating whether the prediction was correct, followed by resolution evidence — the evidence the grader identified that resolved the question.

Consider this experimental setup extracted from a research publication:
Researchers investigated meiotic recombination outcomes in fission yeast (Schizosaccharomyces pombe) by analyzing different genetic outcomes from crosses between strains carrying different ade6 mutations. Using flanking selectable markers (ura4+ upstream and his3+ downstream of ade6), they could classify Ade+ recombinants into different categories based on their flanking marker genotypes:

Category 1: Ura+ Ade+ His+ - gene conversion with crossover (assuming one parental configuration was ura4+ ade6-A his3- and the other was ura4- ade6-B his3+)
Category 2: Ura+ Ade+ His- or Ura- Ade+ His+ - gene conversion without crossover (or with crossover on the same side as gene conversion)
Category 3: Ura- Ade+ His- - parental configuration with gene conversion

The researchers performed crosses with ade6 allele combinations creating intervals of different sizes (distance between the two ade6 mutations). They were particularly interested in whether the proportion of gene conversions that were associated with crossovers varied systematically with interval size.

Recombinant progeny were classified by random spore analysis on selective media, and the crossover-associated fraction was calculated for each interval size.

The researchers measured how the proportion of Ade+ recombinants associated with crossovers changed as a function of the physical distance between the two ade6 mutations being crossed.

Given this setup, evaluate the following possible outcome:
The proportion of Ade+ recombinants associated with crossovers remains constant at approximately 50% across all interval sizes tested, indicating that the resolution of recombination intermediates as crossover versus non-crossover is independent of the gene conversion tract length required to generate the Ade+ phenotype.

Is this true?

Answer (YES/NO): NO